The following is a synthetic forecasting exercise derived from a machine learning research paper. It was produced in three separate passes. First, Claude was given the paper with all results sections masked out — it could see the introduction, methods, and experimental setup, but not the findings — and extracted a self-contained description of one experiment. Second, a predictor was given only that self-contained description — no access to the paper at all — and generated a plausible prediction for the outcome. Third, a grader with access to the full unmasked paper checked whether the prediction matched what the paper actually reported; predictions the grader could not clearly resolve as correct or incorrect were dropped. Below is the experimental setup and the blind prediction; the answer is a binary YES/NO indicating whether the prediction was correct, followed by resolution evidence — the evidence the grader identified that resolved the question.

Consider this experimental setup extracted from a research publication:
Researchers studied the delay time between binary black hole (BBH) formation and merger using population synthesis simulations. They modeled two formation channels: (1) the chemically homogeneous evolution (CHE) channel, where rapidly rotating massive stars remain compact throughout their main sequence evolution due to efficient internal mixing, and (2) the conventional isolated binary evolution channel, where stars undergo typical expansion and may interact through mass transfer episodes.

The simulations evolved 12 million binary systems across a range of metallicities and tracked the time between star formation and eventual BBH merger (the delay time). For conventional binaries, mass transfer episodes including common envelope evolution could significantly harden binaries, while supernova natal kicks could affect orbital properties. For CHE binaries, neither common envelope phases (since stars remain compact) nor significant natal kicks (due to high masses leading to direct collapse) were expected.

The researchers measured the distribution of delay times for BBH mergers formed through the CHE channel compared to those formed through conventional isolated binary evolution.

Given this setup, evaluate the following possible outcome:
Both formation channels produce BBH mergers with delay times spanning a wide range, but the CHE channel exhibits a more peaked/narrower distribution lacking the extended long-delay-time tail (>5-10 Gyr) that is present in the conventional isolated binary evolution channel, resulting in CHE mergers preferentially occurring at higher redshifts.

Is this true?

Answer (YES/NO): NO